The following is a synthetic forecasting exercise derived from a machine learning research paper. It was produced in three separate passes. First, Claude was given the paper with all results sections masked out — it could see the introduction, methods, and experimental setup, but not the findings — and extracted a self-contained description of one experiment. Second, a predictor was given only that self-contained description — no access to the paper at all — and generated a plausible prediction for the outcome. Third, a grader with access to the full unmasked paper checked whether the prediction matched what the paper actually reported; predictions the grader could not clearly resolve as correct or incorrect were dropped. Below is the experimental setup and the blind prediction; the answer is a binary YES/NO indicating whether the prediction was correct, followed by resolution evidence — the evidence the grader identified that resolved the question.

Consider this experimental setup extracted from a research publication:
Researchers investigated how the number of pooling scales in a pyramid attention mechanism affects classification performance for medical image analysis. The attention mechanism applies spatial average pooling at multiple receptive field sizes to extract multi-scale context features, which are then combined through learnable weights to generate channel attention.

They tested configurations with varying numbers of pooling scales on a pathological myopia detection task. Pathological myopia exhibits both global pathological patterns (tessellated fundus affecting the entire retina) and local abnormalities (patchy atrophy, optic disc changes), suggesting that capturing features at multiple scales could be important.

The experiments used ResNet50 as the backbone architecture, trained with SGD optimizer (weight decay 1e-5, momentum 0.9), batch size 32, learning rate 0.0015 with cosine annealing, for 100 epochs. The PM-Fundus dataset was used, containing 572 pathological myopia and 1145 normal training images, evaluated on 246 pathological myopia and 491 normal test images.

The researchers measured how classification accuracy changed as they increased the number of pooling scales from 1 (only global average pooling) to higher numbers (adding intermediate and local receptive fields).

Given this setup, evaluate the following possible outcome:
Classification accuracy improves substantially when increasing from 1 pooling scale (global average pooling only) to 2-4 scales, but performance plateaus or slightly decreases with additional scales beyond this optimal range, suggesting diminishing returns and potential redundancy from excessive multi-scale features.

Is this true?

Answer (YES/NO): NO